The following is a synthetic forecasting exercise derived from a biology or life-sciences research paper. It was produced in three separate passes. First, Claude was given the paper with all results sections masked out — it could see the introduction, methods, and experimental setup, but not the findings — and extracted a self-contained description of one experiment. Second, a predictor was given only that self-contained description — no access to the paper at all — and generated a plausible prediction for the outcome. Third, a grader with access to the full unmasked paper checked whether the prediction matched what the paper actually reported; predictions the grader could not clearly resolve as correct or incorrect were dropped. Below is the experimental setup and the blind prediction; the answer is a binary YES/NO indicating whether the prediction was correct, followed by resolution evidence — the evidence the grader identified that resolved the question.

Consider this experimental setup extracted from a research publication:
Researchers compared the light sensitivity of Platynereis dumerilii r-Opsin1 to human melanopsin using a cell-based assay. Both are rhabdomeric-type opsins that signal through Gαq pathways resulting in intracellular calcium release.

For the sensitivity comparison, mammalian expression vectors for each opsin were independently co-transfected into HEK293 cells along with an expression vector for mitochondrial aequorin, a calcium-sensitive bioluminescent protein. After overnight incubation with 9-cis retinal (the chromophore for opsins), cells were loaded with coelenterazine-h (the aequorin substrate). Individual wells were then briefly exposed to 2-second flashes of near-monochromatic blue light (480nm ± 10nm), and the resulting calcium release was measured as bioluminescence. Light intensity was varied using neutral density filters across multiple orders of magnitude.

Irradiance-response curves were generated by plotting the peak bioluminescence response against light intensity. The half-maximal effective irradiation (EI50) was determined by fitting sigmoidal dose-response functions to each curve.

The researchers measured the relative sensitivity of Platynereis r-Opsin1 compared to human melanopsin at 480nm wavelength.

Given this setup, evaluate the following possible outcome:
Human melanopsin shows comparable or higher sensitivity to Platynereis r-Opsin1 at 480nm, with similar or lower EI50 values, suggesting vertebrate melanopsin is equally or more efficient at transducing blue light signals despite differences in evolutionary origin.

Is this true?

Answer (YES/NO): NO